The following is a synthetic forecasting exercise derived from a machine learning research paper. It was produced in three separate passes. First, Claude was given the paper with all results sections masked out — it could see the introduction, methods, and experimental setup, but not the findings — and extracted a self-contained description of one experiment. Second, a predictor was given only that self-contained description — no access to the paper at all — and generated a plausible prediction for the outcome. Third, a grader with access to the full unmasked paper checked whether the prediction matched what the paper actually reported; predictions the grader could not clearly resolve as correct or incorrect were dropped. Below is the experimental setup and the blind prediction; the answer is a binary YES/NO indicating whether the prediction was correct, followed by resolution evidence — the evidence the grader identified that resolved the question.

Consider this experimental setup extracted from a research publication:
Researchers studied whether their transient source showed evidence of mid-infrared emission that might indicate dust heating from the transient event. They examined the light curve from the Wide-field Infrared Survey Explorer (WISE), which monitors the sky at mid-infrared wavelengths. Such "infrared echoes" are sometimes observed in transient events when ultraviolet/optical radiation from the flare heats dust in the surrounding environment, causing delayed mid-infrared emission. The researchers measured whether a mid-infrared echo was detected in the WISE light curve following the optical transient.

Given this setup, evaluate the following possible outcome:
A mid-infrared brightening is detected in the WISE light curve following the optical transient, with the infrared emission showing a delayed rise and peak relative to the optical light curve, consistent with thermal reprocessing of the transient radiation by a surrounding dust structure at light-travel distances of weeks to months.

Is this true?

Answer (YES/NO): NO